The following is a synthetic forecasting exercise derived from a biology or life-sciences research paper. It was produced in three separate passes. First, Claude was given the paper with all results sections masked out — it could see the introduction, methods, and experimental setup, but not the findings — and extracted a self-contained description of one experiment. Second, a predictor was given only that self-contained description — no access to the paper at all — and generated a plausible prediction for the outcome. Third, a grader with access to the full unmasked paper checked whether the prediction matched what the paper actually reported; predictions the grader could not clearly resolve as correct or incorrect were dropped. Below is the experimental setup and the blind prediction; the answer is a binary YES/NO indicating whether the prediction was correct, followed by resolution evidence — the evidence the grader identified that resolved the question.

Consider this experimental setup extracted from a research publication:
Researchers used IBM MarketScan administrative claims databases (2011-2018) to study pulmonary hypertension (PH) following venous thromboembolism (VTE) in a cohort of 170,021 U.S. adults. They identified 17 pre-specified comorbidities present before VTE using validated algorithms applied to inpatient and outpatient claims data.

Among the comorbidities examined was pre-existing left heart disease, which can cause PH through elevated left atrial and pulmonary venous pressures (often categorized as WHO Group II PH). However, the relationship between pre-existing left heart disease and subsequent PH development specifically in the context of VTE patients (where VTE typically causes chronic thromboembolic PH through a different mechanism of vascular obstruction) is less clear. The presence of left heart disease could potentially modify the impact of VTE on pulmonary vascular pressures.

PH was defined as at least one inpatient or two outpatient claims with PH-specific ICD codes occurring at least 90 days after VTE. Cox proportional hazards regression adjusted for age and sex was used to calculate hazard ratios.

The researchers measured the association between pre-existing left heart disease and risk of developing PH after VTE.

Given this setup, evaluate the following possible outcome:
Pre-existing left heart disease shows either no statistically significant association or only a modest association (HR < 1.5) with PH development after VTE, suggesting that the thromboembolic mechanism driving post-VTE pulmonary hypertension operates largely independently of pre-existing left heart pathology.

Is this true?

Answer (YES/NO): NO